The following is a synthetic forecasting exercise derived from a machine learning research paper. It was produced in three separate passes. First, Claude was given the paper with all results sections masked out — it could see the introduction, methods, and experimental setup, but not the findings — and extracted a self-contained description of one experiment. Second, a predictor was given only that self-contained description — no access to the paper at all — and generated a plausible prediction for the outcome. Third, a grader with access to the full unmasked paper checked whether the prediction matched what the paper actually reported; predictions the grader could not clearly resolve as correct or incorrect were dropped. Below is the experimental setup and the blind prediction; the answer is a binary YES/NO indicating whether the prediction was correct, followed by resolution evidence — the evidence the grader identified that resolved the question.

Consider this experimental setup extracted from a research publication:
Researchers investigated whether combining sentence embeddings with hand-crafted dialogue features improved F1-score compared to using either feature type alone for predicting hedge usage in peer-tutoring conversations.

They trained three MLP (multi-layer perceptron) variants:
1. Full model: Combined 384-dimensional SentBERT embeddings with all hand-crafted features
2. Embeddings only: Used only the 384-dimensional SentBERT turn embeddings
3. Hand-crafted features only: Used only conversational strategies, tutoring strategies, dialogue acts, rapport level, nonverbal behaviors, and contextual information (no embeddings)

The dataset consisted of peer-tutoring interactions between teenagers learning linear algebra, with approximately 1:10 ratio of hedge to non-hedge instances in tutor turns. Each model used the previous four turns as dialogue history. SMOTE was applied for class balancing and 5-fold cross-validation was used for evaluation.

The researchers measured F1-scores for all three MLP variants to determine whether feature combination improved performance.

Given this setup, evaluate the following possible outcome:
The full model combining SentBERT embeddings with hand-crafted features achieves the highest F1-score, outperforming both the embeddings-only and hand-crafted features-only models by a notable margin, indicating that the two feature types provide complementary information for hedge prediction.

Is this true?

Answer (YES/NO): NO